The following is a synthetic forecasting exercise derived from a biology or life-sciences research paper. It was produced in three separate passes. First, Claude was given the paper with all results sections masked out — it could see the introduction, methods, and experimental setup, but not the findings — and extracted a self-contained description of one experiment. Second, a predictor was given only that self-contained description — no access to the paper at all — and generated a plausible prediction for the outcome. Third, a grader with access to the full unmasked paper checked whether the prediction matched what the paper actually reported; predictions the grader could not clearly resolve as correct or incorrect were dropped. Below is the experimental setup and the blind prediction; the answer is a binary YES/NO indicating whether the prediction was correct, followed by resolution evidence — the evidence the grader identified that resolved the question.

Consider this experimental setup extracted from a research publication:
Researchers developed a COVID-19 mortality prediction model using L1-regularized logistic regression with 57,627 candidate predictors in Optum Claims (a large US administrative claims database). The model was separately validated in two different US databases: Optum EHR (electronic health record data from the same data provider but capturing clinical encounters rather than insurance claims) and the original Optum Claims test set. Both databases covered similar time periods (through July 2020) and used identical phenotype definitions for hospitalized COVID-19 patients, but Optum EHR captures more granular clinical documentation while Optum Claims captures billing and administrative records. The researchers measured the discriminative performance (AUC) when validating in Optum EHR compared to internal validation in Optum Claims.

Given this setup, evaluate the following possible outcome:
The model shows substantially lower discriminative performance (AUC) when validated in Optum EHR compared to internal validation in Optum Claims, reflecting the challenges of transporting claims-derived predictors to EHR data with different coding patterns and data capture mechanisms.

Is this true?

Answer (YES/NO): NO